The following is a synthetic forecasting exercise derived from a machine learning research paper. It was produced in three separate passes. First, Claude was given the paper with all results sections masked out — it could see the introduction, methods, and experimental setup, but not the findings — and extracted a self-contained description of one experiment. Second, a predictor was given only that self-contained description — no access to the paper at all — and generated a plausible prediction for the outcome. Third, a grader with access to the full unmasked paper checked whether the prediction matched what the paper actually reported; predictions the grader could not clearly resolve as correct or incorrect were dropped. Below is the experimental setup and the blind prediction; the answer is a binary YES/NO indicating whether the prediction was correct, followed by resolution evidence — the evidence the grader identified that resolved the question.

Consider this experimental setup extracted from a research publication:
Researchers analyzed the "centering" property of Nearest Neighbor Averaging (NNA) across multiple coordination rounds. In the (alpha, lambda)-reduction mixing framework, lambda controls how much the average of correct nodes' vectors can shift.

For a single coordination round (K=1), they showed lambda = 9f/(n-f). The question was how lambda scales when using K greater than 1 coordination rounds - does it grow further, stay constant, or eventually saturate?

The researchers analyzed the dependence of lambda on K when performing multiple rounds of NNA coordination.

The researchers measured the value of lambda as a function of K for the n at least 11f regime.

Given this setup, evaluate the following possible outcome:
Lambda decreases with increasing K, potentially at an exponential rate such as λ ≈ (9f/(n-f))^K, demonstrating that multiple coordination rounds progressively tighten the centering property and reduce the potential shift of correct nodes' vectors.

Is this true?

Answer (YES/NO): NO